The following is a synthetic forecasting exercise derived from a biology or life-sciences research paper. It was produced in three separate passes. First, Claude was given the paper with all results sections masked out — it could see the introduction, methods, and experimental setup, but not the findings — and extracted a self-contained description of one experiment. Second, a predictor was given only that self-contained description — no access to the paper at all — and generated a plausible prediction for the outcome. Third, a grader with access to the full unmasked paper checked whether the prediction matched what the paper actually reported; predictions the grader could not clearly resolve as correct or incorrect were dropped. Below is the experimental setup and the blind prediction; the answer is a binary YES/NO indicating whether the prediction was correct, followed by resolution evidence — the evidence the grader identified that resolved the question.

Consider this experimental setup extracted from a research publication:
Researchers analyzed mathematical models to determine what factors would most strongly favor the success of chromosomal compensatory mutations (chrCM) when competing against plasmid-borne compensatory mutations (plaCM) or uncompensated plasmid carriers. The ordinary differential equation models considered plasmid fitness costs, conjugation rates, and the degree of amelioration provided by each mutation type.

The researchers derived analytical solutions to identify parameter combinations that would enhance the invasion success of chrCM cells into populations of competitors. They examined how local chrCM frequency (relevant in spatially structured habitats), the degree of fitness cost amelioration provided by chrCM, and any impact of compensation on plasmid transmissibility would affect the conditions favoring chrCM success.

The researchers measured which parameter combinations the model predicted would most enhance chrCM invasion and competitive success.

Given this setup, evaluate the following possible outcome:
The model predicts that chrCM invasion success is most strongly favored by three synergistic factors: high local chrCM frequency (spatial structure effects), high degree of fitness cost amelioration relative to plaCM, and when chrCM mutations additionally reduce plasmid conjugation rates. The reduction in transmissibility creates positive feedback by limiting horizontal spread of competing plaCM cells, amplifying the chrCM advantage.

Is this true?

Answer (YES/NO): NO